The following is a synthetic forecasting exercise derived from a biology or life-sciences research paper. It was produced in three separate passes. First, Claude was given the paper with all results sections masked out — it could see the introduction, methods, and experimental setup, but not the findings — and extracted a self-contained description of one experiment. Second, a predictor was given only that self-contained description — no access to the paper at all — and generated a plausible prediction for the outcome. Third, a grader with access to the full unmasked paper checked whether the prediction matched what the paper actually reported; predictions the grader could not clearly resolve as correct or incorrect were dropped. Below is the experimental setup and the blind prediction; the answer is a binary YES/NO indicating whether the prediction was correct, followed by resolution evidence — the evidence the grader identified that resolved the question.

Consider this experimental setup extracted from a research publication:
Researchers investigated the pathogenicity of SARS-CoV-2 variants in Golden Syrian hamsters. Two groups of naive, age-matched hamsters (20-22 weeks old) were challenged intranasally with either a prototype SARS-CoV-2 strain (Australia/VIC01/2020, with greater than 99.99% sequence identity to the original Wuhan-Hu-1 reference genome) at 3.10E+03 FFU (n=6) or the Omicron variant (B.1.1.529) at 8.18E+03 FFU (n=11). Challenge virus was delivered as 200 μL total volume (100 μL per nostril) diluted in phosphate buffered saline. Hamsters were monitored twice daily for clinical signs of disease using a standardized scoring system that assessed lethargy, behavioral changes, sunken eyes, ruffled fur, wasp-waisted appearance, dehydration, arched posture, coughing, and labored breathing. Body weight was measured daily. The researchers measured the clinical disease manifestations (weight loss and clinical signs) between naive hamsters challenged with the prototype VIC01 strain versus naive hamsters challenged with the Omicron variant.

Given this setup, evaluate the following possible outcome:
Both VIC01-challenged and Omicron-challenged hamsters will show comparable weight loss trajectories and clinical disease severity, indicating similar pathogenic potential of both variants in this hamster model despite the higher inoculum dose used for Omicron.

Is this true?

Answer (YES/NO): NO